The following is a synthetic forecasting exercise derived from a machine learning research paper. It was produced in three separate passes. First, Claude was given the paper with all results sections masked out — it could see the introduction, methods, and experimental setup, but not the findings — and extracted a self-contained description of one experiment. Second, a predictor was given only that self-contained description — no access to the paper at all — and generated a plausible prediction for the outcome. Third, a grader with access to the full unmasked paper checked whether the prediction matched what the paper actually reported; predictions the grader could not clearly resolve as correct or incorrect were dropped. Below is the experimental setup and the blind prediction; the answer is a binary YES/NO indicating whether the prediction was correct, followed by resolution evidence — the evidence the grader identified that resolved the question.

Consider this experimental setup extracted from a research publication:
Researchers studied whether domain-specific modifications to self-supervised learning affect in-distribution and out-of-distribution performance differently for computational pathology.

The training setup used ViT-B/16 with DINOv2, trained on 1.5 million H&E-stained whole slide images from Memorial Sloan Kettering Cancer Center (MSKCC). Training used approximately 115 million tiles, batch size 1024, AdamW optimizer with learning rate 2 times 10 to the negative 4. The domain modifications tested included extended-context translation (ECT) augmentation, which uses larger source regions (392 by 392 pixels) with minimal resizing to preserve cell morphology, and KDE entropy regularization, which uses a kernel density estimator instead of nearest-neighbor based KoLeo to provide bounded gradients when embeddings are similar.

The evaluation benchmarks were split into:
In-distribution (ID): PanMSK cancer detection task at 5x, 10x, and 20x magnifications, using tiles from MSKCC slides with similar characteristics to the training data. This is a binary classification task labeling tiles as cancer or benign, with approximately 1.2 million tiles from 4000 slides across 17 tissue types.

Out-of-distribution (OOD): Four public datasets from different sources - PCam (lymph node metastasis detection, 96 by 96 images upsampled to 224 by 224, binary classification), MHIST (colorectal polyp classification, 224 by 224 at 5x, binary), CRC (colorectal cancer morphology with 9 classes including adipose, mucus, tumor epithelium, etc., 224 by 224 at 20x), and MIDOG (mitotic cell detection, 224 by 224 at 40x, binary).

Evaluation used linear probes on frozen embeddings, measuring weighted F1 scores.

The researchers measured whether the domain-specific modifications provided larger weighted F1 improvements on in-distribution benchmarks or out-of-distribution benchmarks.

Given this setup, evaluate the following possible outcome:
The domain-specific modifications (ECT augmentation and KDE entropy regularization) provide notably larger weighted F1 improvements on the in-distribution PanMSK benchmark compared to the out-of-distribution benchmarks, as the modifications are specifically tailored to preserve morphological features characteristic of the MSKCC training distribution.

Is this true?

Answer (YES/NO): YES